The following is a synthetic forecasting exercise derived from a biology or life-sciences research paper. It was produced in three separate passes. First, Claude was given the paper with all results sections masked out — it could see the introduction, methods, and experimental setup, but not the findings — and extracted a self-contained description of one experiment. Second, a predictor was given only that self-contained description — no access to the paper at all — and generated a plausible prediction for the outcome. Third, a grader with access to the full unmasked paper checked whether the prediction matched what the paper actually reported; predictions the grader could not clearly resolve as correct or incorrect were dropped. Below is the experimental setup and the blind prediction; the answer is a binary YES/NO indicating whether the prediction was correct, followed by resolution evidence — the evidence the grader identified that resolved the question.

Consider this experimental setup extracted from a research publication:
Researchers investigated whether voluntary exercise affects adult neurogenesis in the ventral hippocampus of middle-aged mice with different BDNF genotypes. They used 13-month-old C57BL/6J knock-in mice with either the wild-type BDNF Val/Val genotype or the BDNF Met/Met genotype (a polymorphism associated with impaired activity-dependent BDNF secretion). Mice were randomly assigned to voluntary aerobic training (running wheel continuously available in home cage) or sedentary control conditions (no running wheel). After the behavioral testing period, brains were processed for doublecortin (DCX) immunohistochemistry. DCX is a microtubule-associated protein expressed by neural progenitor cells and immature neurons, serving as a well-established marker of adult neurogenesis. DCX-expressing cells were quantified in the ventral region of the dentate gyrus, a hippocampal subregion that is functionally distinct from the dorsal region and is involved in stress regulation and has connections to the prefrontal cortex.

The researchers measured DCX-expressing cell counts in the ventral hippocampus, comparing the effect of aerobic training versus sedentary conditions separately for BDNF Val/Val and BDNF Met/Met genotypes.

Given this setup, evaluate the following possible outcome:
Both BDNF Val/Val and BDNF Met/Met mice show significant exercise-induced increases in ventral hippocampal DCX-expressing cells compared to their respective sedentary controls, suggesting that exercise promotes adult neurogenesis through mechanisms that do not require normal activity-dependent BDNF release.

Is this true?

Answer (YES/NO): NO